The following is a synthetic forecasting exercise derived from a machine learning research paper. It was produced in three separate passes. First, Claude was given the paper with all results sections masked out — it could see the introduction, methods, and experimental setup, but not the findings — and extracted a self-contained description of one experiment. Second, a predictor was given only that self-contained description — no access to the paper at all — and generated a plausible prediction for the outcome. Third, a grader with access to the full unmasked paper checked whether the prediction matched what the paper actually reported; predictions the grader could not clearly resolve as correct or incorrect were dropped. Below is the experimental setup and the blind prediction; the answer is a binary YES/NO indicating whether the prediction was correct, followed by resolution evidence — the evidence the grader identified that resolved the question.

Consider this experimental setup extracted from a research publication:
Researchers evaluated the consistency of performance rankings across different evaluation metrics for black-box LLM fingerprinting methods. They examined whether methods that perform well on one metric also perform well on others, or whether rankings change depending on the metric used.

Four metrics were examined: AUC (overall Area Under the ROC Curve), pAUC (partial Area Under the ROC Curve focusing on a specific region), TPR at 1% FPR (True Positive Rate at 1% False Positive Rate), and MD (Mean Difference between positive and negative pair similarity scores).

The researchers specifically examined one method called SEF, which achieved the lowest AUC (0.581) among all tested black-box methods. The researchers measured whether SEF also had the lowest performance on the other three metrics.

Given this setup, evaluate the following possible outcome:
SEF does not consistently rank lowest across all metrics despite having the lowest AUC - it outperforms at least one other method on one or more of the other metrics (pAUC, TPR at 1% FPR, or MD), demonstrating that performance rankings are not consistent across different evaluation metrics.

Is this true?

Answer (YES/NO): YES